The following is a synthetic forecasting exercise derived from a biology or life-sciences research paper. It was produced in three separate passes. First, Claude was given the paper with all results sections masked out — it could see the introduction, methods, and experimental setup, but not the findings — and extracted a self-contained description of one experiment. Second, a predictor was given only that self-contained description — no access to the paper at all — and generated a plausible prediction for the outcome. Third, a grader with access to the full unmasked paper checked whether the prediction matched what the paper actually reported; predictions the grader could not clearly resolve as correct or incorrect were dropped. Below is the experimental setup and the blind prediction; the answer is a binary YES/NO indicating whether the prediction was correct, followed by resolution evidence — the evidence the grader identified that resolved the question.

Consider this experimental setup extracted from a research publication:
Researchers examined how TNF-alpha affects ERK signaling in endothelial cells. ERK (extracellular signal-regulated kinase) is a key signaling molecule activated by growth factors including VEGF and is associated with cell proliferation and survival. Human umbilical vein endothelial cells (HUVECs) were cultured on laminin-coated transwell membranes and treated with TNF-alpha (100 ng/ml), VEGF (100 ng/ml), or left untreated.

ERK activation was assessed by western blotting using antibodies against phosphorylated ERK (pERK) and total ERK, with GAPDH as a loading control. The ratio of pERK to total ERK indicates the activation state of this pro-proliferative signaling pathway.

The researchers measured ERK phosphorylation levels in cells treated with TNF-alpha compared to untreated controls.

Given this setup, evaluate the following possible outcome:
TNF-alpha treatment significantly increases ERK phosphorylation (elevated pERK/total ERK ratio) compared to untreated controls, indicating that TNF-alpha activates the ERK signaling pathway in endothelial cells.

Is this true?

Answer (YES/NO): NO